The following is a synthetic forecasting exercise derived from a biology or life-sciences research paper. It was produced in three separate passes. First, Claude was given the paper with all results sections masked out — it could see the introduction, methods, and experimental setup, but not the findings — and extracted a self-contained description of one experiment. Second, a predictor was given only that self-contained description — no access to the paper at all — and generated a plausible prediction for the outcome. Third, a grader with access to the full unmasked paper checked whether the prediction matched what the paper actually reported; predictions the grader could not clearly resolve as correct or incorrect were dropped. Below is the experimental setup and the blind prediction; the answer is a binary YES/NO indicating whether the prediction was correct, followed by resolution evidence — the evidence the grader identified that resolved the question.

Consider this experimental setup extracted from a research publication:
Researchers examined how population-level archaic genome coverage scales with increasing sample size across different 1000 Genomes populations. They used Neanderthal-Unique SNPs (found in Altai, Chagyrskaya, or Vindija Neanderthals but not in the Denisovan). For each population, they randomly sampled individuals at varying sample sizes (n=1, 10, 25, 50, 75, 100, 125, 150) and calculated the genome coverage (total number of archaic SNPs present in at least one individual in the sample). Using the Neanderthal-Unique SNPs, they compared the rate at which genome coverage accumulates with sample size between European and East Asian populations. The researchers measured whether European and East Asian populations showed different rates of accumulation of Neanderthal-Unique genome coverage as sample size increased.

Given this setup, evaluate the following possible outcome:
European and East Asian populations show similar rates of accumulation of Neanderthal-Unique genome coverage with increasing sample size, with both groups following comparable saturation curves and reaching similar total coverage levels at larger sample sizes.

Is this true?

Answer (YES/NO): NO